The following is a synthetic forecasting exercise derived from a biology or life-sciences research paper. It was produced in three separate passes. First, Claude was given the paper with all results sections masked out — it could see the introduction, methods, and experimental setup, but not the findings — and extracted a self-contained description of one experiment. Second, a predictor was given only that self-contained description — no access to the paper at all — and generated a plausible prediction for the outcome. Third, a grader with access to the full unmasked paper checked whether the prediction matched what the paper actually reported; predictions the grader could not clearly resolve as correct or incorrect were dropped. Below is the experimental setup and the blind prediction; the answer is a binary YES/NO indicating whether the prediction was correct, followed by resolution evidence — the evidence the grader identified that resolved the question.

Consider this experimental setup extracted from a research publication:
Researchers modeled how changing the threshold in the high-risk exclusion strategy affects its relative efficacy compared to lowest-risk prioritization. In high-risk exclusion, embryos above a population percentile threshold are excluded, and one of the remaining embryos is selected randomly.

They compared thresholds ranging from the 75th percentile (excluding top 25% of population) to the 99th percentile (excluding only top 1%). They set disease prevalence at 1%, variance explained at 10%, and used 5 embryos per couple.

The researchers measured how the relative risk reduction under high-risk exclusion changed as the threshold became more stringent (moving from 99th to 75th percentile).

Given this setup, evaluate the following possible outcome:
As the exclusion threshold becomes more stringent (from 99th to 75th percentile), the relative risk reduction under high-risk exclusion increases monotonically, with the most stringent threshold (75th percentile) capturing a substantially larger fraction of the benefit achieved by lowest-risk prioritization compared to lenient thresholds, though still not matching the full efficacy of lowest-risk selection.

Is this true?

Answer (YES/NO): YES